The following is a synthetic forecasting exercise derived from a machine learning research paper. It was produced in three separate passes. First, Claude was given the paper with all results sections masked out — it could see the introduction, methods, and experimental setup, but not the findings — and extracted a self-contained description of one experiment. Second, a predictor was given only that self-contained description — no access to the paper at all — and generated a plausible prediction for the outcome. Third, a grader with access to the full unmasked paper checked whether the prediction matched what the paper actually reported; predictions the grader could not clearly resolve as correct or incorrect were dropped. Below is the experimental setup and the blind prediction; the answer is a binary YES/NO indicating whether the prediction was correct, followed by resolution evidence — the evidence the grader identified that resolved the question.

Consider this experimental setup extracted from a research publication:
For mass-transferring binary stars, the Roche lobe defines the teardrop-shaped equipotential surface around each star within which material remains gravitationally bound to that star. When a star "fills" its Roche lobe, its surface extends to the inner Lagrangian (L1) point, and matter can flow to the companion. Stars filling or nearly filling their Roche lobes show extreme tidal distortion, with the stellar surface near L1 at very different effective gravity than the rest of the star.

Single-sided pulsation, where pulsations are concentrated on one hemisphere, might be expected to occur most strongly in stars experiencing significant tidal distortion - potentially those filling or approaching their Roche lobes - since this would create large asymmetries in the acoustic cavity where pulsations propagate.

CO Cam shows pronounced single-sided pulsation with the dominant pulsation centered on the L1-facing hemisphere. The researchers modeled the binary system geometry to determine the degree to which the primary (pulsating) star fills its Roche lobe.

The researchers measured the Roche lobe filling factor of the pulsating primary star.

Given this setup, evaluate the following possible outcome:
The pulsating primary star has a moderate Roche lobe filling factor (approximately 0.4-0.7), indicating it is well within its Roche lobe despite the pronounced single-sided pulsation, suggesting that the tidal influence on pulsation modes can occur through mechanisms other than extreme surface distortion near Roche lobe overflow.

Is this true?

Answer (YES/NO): YES